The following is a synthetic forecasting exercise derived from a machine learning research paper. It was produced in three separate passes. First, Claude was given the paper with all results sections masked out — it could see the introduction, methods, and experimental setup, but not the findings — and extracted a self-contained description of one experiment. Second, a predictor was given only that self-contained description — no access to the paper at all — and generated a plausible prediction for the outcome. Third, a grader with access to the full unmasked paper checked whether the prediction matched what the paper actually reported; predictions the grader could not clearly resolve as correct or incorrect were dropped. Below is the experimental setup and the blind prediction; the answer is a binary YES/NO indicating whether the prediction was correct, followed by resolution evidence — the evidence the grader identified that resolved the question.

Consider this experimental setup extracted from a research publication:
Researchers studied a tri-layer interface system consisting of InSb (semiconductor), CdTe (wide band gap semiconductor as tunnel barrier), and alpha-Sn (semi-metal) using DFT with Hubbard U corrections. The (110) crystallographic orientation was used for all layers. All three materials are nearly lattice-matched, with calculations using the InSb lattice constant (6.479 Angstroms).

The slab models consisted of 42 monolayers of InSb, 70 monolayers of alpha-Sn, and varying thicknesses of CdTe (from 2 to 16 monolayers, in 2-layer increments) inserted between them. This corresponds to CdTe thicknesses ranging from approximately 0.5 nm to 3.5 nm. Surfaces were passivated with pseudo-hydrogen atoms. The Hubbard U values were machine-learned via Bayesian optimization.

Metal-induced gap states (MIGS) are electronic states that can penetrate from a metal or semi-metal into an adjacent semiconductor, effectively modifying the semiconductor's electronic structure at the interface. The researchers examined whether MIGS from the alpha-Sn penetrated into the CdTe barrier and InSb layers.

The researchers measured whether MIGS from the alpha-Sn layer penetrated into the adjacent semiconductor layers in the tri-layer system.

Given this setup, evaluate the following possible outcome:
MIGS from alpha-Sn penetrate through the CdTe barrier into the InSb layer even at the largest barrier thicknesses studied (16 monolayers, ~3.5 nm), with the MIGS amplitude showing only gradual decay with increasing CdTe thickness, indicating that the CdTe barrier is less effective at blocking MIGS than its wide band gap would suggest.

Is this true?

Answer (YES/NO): NO